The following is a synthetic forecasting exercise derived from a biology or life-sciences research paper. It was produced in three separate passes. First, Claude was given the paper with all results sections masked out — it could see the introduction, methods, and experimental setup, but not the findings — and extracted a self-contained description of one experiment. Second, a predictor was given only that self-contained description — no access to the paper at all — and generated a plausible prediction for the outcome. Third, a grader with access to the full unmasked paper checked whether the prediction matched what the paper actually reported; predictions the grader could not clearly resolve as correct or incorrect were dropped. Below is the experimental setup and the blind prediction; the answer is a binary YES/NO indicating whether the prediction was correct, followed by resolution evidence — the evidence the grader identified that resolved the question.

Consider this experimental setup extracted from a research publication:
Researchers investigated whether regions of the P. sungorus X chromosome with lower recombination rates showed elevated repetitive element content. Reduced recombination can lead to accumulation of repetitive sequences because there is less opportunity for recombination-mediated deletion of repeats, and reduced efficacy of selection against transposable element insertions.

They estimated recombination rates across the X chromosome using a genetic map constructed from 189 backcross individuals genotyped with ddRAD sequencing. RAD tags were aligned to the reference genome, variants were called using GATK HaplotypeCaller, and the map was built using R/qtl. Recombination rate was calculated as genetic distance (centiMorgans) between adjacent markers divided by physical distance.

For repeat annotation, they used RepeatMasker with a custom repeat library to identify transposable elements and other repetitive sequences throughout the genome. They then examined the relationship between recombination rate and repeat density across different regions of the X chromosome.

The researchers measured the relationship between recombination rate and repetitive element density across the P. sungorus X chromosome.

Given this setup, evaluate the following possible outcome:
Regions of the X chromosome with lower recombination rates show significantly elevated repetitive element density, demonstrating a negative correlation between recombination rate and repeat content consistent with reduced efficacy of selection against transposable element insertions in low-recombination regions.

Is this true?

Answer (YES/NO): YES